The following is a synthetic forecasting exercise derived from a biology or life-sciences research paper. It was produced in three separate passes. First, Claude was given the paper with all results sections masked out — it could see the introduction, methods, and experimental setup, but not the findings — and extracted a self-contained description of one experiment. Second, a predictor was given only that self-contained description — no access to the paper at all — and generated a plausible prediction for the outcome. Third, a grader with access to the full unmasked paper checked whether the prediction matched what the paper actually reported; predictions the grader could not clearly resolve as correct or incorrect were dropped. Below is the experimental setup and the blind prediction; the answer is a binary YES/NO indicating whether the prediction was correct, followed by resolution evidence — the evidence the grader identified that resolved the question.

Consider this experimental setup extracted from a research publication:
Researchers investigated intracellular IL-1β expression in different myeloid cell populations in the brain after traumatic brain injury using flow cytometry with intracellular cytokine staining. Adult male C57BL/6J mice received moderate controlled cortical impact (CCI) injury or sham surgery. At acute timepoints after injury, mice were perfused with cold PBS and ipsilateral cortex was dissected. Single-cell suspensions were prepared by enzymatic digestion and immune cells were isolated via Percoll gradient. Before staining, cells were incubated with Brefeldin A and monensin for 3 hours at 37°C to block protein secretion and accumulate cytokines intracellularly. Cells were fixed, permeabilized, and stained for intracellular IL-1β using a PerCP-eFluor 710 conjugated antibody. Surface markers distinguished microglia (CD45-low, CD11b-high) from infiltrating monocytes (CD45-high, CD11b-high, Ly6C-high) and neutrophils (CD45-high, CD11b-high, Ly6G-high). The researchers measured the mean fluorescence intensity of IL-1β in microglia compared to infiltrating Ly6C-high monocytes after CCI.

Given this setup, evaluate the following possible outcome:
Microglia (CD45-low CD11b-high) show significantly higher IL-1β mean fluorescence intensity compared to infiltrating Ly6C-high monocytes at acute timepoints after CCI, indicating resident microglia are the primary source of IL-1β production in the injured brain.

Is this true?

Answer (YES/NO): NO